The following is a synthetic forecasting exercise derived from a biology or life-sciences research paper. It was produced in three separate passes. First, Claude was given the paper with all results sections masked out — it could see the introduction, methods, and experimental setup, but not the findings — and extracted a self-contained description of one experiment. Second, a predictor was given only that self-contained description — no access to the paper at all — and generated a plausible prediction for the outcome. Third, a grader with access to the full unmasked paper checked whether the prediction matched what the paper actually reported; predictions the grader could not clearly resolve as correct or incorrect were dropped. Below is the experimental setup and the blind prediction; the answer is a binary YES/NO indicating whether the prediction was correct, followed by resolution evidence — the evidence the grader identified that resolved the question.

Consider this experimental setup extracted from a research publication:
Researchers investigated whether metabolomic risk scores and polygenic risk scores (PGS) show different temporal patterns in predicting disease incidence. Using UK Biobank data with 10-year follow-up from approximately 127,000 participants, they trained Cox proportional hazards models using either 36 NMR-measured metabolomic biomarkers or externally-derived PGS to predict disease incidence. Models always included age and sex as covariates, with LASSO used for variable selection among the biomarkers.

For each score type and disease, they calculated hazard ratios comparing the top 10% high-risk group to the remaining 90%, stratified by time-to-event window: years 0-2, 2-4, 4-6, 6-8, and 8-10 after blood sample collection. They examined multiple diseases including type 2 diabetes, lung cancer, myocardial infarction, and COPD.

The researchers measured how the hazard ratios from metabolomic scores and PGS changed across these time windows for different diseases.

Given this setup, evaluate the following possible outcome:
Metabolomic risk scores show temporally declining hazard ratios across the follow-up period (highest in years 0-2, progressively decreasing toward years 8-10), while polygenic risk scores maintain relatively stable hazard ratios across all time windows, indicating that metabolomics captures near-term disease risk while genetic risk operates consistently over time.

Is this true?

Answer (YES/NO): NO